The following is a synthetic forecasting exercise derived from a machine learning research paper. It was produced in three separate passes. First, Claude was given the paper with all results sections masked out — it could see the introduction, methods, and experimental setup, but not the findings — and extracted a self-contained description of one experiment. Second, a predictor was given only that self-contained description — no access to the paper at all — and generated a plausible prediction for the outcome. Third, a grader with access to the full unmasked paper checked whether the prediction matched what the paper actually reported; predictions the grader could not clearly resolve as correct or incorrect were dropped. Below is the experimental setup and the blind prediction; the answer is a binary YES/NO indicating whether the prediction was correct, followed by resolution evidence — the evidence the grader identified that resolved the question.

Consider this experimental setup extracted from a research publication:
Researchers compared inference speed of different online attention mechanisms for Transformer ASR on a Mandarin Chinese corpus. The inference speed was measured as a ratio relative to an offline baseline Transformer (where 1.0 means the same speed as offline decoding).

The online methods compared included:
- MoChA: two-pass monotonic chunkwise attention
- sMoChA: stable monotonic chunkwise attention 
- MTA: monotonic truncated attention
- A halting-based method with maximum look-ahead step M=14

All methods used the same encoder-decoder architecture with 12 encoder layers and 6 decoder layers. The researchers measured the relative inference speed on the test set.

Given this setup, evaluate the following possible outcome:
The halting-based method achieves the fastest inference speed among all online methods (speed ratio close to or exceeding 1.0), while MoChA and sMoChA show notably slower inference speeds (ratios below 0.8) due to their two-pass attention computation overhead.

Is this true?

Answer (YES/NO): NO